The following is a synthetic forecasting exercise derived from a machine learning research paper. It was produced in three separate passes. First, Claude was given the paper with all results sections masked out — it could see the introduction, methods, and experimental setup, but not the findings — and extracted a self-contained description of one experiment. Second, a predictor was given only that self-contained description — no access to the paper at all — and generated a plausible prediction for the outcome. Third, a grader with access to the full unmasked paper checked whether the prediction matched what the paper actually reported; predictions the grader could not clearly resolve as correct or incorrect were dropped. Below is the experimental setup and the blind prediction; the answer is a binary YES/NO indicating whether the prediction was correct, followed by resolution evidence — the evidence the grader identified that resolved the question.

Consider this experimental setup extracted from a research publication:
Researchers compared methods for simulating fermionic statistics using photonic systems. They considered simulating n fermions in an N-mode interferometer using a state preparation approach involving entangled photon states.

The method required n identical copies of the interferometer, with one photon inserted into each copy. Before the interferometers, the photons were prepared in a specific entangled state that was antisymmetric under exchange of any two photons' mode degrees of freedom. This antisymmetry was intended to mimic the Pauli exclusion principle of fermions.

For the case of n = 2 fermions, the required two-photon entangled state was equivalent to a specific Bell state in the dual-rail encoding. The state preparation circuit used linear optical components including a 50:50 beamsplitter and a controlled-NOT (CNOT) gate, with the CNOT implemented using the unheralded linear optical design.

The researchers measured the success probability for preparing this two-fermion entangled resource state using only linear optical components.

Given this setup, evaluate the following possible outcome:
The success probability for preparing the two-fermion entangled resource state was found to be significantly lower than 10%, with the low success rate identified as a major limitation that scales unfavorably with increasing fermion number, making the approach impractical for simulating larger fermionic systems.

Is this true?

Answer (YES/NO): NO